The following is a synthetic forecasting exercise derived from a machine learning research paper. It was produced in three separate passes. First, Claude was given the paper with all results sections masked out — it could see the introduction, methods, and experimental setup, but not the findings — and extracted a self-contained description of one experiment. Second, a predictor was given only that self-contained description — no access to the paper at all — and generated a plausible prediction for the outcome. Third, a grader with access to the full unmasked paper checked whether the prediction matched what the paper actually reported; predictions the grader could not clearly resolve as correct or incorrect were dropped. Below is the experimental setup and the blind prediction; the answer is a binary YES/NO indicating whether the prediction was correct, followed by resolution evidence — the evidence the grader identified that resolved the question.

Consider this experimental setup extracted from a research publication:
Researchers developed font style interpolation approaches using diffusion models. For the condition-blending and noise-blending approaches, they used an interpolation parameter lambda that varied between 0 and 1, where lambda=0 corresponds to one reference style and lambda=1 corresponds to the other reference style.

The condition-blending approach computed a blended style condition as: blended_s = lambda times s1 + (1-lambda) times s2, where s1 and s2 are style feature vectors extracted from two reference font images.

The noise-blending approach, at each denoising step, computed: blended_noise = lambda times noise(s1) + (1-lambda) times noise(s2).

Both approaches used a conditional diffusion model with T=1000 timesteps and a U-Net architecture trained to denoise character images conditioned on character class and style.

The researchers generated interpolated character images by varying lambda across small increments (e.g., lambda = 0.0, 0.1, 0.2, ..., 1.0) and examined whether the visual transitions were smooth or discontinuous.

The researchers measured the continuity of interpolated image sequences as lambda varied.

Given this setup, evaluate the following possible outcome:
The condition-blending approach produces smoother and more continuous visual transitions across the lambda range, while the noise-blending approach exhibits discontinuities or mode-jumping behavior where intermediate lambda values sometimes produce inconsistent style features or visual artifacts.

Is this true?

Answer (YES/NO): NO